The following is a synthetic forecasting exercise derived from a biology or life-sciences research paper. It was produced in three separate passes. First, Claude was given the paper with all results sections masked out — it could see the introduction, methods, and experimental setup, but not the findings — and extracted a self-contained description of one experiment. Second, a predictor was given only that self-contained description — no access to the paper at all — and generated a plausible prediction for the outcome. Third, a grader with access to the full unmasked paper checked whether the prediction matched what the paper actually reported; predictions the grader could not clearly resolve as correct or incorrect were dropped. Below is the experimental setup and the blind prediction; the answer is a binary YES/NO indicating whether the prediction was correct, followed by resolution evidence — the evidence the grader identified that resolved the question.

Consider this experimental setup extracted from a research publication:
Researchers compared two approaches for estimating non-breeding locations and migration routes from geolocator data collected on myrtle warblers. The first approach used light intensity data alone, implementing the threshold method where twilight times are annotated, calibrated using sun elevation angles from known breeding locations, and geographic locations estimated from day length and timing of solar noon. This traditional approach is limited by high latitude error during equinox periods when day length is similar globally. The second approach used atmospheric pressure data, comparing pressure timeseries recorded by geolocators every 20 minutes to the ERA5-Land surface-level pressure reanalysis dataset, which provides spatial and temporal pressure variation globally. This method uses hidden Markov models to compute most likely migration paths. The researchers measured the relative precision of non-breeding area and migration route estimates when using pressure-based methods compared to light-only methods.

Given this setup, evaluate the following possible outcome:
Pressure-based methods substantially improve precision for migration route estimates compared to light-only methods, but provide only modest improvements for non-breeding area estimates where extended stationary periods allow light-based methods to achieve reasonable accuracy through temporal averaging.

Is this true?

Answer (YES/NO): NO